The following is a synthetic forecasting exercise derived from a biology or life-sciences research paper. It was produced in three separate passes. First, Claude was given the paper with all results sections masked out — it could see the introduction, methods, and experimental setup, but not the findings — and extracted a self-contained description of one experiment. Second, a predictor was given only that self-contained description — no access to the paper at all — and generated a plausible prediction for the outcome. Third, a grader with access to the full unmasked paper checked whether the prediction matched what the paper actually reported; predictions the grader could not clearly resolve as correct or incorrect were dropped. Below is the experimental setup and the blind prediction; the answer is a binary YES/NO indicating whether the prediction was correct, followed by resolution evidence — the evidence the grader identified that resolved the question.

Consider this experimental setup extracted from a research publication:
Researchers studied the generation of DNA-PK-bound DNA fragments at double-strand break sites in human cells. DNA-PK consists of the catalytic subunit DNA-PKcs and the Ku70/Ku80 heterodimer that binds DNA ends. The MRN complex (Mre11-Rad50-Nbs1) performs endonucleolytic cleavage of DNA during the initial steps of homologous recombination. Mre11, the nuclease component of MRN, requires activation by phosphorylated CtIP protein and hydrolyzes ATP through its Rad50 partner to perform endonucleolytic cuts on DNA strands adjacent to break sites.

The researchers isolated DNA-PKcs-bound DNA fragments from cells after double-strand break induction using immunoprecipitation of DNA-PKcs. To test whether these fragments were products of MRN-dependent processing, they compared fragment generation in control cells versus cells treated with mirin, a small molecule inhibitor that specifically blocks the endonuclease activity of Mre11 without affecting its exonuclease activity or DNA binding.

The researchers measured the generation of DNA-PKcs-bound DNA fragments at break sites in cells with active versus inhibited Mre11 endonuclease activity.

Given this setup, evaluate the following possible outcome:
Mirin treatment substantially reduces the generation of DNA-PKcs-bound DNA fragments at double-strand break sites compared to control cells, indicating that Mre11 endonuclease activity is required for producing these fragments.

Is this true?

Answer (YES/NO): YES